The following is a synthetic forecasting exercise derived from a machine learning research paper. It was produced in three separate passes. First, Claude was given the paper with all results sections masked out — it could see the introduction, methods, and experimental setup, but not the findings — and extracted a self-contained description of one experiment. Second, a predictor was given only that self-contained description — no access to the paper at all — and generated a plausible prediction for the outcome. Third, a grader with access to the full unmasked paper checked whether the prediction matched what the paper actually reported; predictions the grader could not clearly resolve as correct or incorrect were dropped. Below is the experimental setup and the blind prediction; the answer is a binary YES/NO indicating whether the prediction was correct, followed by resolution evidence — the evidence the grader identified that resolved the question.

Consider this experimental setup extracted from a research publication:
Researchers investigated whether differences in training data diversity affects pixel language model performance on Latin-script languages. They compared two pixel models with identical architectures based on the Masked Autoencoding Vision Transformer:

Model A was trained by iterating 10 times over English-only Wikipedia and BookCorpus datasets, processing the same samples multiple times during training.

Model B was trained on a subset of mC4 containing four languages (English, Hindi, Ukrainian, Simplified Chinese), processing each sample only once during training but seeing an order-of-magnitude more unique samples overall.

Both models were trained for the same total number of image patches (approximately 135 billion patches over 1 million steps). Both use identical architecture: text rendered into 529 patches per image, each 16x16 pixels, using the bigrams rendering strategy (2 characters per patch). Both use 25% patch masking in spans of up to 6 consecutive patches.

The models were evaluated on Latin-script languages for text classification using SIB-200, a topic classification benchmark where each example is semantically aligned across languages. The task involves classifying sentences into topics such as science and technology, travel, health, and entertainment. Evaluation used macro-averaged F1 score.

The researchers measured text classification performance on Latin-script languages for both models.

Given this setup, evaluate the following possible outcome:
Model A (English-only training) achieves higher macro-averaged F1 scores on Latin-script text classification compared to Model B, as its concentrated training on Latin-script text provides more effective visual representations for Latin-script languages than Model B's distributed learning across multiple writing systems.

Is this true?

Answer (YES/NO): NO